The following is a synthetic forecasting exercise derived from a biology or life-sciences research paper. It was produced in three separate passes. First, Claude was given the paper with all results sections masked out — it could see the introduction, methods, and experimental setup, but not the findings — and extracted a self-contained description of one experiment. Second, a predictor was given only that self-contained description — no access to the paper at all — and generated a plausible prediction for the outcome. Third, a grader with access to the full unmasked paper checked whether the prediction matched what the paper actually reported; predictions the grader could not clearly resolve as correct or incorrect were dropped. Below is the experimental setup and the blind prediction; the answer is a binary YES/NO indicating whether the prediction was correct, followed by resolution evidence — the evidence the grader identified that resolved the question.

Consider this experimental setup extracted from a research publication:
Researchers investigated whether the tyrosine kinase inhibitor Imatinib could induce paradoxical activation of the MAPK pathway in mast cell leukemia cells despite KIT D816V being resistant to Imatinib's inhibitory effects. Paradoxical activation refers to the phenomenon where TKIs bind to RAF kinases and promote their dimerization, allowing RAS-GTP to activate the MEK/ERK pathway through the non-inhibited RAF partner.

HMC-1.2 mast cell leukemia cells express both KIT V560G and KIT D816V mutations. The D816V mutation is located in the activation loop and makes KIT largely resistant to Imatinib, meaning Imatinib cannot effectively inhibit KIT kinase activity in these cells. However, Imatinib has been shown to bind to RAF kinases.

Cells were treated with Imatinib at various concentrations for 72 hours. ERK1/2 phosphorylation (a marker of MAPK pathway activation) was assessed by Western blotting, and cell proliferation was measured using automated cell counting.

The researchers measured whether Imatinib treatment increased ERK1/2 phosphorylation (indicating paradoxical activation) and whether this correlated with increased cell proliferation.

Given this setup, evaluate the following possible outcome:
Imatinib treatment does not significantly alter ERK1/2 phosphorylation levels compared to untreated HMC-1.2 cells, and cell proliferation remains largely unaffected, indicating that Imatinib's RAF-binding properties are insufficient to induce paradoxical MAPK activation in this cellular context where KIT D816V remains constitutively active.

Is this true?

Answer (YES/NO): NO